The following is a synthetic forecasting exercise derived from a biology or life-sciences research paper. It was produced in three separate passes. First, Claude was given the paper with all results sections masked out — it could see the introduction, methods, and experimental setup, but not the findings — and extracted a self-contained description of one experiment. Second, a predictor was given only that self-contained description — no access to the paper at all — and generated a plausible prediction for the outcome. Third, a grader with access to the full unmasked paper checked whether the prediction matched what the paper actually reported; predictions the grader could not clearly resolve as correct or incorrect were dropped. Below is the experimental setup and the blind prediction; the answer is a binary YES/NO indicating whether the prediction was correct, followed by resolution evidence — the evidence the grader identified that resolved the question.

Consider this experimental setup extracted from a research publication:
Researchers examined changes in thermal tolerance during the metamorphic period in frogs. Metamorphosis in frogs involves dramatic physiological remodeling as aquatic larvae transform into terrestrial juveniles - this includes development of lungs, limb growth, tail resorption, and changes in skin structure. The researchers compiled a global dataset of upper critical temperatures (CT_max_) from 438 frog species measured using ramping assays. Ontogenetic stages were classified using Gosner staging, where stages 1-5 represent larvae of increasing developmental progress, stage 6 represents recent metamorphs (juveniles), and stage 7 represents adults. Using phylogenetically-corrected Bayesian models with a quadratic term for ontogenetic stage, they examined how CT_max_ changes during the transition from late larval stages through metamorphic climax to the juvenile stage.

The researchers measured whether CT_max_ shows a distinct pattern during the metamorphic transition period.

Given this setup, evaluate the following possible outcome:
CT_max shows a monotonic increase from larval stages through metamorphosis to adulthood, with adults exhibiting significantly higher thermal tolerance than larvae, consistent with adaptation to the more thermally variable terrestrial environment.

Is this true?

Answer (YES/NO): NO